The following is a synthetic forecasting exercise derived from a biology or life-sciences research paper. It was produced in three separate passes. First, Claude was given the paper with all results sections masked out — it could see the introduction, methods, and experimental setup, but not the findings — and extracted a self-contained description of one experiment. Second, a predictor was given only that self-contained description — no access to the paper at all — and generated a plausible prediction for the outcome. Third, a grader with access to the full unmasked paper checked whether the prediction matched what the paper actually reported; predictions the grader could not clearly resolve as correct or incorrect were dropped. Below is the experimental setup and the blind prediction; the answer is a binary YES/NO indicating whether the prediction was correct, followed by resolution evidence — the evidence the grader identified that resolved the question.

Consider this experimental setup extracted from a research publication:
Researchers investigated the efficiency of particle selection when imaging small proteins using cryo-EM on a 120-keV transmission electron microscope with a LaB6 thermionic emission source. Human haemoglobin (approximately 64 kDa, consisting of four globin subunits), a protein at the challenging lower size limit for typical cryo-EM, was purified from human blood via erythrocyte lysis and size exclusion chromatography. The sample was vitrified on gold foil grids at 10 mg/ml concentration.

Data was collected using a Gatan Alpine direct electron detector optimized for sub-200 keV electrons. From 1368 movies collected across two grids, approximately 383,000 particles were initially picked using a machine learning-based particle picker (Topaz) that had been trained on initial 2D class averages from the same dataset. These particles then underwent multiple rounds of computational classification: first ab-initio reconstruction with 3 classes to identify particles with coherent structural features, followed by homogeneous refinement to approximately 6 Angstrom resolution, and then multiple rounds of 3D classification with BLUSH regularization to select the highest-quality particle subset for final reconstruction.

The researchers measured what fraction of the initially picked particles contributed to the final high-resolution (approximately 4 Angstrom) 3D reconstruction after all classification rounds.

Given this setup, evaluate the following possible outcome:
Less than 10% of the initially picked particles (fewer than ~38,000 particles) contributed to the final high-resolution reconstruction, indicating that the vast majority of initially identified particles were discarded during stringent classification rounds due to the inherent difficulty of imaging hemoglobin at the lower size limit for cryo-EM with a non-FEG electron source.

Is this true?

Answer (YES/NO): YES